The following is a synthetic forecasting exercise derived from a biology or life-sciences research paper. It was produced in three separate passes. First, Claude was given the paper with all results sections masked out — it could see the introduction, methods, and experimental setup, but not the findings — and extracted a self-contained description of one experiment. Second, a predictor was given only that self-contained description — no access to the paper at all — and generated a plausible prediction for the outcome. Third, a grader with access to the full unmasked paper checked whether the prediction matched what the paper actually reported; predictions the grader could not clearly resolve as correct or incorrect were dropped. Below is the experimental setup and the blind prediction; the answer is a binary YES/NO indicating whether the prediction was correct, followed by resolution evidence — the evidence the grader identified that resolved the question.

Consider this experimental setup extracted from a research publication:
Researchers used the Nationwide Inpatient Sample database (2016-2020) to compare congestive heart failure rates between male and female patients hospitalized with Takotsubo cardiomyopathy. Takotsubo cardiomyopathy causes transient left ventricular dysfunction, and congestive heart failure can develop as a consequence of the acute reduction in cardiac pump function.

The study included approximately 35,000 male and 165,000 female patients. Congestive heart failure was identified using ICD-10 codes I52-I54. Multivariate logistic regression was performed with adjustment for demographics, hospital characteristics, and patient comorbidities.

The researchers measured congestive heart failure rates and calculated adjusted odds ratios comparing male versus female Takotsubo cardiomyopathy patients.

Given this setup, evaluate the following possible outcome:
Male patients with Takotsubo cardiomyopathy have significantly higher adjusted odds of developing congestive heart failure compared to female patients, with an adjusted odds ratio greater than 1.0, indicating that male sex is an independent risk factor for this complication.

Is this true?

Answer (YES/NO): YES